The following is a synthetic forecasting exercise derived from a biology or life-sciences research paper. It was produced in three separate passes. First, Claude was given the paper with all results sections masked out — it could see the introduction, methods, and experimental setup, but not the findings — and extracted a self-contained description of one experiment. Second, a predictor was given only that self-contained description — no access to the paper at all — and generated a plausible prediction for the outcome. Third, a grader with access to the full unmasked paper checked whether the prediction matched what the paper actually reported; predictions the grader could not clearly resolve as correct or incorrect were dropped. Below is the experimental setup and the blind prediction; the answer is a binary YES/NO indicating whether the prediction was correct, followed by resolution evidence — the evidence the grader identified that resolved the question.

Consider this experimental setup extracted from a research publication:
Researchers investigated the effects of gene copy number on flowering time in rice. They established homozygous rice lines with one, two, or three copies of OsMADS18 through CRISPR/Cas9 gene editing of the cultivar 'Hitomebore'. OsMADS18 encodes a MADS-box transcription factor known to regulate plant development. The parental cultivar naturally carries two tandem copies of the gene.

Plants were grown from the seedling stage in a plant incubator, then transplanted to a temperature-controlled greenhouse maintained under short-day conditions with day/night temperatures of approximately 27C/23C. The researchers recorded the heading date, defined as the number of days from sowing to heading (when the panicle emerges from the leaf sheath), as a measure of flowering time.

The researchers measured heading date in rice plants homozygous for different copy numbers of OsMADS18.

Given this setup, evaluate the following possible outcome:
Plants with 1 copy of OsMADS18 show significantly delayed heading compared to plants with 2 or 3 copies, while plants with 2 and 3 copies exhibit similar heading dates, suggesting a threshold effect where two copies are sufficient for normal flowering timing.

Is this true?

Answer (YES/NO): NO